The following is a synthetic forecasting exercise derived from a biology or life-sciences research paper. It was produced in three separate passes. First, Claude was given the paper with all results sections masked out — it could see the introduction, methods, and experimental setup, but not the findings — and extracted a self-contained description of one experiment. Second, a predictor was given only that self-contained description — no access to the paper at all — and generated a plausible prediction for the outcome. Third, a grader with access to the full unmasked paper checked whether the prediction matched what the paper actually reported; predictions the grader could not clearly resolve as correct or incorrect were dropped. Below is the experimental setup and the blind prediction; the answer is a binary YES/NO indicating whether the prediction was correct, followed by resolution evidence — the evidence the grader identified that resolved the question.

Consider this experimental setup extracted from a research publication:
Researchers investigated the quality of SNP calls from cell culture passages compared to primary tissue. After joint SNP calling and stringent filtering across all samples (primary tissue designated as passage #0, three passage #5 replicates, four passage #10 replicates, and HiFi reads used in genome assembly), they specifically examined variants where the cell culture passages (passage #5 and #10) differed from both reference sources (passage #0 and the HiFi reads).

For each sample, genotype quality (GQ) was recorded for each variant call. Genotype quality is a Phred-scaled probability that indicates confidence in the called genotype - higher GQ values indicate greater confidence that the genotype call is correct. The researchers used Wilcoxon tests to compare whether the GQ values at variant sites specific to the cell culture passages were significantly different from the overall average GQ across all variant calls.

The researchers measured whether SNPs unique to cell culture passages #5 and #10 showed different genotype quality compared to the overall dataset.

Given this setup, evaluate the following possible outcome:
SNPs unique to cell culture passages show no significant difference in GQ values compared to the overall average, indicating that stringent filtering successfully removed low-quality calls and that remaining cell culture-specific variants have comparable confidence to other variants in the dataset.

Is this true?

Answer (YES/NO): NO